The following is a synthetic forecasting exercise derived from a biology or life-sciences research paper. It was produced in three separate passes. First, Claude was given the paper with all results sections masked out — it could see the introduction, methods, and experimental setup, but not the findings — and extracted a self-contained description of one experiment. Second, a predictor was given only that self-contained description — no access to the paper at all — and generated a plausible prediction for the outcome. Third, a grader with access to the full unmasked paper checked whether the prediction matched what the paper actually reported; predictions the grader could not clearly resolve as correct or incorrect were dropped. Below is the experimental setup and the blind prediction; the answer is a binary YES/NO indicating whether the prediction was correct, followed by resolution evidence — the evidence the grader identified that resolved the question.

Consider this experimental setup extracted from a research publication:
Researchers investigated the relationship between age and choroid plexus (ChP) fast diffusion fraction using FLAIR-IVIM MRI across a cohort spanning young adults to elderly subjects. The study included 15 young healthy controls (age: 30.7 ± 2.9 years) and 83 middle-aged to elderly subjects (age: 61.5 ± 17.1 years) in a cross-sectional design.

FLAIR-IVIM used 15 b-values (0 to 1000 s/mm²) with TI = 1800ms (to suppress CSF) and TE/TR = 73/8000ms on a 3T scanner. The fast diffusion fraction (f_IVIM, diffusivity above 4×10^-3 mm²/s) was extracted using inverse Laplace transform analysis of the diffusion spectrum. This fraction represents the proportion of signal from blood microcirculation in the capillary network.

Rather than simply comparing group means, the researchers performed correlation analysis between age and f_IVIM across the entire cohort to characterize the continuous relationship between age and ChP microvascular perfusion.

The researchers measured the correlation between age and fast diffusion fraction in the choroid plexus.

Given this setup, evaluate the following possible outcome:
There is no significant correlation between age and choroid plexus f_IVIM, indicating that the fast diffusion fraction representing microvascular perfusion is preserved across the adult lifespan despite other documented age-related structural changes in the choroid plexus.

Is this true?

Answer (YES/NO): NO